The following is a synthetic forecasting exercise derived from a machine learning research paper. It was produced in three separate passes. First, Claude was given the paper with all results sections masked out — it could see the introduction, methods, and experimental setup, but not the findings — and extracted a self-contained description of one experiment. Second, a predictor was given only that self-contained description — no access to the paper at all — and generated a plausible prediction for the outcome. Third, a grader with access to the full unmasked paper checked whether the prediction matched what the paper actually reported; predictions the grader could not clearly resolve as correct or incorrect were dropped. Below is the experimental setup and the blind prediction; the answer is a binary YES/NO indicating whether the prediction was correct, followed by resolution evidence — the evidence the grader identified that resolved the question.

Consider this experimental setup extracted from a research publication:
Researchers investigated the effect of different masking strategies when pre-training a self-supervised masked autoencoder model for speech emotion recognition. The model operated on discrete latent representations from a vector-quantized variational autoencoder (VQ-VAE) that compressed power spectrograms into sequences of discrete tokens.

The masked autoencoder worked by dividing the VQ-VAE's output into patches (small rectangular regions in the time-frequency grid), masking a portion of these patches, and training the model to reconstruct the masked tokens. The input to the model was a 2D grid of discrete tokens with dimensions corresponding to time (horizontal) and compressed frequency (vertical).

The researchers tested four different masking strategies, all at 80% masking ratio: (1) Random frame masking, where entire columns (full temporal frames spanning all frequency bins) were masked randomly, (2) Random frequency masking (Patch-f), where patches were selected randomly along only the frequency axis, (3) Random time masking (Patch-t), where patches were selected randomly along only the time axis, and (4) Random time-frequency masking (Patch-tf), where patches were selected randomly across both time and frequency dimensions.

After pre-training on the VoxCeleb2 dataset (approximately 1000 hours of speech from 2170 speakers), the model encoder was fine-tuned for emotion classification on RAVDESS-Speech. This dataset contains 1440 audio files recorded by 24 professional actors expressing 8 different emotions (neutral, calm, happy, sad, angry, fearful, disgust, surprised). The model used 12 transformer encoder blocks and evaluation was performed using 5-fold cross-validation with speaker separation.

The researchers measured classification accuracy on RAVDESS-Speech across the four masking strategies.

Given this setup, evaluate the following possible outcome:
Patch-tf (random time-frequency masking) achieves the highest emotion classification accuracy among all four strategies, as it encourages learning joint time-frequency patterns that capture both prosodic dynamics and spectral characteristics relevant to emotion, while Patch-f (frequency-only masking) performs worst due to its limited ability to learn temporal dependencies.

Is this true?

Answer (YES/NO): NO